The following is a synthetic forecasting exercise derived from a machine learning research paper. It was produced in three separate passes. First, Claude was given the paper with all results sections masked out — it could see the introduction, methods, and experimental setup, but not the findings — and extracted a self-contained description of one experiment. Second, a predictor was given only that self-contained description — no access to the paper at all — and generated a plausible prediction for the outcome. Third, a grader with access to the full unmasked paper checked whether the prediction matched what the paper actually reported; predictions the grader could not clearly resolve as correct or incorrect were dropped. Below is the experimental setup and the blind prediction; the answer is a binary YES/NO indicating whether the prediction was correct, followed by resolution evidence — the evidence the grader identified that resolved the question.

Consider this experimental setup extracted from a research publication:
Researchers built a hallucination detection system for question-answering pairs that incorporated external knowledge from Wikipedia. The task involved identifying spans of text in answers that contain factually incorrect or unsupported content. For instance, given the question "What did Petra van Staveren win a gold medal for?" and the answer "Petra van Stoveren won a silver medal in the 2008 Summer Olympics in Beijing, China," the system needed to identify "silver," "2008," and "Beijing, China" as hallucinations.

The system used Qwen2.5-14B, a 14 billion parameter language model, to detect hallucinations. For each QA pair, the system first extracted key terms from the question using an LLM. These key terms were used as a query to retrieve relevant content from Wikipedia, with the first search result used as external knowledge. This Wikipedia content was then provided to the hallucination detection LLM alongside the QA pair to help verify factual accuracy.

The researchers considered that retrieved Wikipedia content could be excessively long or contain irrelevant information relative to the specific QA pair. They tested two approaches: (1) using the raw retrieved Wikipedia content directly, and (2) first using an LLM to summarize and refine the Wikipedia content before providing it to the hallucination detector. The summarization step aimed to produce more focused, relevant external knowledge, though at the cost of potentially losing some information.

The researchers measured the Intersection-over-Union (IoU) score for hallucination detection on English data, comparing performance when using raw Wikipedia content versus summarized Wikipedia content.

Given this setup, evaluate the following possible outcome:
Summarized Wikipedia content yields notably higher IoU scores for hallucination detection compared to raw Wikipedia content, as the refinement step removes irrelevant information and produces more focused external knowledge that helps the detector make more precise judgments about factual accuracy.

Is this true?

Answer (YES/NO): YES